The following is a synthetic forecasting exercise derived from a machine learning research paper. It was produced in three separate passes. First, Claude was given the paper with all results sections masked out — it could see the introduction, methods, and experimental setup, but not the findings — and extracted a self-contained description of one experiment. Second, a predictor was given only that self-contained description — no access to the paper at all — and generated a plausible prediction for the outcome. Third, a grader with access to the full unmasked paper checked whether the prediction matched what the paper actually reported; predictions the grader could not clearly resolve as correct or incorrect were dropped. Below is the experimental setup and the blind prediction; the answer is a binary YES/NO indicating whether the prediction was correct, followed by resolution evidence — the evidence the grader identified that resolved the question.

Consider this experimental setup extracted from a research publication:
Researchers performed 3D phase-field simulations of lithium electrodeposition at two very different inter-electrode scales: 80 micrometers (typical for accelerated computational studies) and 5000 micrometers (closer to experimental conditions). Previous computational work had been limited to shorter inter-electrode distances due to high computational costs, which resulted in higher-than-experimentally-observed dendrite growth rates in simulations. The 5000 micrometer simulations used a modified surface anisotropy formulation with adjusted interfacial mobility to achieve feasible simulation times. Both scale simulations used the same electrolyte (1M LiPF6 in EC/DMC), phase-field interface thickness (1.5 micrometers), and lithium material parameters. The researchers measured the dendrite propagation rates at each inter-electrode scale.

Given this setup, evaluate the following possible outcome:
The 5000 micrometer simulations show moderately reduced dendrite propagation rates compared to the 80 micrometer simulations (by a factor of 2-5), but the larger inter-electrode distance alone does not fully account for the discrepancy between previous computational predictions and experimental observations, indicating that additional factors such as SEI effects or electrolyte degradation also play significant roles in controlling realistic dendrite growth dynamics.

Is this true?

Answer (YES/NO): NO